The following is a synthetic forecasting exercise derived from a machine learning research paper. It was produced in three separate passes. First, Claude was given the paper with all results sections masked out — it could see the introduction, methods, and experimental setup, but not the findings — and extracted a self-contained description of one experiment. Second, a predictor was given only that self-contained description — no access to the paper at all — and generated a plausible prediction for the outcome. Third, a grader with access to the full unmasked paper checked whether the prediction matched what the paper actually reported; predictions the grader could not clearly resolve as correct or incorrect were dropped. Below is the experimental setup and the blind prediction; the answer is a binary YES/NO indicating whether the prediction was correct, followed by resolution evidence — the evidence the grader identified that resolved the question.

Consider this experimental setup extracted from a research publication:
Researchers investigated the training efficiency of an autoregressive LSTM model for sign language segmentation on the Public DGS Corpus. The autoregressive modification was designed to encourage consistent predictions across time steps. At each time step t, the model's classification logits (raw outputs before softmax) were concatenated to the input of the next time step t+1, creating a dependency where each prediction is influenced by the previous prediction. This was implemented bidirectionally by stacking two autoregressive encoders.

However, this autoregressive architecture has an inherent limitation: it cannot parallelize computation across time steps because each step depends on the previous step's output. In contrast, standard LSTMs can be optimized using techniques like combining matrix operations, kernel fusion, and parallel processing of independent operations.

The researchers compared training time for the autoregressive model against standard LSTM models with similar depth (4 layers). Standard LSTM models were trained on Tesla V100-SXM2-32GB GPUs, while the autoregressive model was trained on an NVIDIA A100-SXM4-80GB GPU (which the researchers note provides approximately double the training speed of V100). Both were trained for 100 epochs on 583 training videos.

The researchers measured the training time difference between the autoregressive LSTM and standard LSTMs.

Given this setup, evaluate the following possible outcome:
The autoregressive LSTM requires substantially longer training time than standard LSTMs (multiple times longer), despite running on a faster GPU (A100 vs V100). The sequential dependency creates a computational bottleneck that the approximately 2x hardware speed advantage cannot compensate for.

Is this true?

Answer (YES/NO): YES